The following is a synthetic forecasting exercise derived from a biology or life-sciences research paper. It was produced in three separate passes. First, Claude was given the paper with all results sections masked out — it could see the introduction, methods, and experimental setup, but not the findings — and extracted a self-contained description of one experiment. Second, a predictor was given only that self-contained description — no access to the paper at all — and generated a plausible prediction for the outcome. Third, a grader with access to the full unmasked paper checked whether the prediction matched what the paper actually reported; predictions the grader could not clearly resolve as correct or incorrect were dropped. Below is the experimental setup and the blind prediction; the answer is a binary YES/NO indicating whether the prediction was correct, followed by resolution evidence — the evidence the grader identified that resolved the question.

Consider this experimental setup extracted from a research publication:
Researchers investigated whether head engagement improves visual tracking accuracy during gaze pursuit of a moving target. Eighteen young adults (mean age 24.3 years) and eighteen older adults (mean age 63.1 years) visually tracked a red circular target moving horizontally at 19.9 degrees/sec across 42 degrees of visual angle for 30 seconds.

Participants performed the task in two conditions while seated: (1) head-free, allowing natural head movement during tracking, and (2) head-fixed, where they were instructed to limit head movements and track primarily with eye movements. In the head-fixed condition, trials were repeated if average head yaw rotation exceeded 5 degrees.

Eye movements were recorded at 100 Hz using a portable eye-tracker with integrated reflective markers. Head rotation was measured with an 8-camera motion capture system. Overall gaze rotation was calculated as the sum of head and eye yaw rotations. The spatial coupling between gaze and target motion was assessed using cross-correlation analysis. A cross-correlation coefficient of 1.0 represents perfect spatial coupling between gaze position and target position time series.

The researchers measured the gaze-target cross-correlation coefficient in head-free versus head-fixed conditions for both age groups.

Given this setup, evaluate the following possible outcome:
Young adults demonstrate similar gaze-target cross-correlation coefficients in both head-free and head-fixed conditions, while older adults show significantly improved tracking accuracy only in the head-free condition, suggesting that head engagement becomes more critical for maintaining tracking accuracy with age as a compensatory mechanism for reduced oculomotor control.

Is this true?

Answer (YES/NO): NO